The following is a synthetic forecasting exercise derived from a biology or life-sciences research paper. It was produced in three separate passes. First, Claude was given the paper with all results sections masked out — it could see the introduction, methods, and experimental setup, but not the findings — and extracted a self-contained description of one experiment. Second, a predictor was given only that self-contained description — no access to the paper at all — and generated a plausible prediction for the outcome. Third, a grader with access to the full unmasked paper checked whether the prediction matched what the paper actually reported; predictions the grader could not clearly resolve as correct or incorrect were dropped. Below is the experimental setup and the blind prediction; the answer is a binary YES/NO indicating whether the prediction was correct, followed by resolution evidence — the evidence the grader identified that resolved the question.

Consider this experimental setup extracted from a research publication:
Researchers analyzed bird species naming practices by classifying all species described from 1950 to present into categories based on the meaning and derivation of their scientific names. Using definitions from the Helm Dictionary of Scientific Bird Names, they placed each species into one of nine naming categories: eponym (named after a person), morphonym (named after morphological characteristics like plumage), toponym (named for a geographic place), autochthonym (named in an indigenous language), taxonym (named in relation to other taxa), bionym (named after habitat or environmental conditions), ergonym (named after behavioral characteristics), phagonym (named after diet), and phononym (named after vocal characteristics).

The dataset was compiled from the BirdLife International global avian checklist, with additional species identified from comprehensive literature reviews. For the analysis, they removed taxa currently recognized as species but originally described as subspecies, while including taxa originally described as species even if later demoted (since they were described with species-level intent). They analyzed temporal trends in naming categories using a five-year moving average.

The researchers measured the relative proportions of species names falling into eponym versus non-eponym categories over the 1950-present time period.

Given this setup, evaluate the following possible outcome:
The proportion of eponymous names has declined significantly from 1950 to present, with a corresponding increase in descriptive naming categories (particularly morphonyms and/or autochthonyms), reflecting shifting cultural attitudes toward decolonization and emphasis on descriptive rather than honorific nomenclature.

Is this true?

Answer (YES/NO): NO